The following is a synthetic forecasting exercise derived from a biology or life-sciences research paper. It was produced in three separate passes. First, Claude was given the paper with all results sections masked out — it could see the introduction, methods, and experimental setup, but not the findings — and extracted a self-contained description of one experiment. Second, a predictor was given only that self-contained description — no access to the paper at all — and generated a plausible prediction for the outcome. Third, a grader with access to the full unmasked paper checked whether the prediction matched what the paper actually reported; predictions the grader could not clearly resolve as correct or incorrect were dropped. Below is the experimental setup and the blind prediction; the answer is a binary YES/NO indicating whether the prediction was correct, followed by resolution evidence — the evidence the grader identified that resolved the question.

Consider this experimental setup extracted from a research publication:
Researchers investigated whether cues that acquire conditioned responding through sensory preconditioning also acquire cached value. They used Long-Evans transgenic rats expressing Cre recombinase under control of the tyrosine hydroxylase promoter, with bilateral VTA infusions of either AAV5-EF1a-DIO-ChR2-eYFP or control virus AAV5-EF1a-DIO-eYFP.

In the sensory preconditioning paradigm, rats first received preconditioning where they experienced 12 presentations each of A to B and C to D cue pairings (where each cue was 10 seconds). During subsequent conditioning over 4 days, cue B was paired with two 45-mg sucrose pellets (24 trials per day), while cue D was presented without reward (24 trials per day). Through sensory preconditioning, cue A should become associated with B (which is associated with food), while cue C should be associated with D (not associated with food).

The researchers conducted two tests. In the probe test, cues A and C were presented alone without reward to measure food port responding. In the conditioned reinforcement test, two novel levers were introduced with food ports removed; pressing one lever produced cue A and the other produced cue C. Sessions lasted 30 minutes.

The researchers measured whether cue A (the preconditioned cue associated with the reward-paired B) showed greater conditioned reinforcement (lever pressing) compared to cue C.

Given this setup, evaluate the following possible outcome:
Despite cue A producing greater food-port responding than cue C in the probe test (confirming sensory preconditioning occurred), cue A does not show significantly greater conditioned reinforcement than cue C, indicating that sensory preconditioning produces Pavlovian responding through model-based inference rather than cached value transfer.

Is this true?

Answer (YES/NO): YES